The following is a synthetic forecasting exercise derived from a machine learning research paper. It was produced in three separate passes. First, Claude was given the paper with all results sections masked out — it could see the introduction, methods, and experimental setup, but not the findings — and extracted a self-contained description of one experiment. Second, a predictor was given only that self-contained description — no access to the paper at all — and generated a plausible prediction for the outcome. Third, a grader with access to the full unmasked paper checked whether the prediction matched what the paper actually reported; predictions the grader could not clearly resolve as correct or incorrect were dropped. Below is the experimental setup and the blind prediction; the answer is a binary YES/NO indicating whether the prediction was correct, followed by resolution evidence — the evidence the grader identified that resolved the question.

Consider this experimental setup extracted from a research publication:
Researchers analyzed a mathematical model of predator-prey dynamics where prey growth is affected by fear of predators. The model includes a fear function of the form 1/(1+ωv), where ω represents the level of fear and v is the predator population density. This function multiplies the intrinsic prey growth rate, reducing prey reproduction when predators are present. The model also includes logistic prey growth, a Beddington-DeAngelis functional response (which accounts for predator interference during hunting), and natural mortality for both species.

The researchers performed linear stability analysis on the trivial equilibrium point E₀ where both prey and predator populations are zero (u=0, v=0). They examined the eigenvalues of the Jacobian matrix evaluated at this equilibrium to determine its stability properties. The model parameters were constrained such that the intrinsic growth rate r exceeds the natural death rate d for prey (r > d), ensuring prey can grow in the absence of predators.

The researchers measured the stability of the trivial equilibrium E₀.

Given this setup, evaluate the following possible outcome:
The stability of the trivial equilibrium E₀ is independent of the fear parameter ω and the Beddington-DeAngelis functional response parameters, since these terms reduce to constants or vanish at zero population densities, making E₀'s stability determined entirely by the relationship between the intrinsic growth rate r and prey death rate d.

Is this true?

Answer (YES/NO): NO